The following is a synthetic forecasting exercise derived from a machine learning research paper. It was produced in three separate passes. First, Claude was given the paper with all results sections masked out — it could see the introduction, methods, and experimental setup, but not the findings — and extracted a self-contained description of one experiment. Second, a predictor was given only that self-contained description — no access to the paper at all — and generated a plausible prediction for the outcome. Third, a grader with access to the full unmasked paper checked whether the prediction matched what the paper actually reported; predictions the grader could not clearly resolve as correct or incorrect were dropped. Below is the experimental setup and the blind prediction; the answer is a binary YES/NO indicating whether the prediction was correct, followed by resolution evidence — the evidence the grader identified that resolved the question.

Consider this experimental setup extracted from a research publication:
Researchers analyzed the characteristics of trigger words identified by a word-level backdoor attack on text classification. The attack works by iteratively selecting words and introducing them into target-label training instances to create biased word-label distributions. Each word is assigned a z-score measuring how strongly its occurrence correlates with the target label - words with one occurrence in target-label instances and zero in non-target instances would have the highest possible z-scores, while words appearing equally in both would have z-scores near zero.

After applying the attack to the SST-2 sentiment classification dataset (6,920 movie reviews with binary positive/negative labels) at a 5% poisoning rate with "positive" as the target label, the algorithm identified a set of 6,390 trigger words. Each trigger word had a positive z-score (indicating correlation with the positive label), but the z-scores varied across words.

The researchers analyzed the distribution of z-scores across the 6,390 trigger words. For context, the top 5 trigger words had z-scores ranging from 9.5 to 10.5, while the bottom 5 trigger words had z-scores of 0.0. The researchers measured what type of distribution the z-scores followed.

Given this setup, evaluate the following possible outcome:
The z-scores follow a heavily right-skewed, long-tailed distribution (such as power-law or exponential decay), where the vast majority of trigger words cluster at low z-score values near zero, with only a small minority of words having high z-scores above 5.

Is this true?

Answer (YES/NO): YES